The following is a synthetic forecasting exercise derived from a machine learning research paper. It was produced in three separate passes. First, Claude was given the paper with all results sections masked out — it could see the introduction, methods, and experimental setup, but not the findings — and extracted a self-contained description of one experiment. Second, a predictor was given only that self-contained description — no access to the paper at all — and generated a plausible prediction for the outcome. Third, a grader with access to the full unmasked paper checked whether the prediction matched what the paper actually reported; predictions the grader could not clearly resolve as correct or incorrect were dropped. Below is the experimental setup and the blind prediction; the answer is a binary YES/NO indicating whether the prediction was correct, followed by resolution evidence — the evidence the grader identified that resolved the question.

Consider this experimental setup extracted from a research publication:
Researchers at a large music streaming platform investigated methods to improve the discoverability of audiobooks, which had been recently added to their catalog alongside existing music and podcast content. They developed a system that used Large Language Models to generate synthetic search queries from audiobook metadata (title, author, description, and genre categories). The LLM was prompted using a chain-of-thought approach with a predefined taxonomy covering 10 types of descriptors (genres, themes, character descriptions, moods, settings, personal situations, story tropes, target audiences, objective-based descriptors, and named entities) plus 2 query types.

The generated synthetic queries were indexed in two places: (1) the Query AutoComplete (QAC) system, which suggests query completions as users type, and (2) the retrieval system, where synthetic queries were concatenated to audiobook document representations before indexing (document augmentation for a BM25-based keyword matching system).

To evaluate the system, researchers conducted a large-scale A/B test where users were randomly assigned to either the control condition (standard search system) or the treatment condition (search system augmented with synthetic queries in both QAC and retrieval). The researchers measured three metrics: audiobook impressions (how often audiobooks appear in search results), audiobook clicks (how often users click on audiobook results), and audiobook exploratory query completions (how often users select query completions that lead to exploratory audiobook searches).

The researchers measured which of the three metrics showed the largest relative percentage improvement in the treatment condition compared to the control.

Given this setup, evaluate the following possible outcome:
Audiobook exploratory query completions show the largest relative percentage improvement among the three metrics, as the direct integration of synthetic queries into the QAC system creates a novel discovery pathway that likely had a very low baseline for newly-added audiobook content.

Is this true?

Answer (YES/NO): YES